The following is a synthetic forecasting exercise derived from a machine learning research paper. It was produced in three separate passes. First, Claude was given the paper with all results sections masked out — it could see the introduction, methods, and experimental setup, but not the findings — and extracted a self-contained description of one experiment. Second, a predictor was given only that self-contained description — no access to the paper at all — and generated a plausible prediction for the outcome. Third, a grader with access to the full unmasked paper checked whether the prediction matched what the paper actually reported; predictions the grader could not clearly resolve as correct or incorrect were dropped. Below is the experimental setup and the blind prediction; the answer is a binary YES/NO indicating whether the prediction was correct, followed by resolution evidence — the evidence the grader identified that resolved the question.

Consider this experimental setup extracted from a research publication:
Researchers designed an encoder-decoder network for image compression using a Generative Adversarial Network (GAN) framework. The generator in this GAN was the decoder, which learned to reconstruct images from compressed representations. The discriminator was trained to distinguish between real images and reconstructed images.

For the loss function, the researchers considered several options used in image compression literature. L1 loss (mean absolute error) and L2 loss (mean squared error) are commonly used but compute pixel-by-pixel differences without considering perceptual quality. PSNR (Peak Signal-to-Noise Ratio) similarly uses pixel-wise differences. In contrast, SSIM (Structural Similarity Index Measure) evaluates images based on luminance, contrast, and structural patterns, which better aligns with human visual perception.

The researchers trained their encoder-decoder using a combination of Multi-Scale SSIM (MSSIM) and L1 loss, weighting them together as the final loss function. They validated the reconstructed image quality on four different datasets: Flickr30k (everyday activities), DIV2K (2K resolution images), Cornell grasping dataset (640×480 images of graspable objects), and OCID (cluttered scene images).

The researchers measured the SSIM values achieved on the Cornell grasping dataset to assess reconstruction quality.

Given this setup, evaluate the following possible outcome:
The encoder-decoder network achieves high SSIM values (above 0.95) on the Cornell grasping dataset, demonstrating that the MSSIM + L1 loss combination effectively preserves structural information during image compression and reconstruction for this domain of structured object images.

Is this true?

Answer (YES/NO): NO